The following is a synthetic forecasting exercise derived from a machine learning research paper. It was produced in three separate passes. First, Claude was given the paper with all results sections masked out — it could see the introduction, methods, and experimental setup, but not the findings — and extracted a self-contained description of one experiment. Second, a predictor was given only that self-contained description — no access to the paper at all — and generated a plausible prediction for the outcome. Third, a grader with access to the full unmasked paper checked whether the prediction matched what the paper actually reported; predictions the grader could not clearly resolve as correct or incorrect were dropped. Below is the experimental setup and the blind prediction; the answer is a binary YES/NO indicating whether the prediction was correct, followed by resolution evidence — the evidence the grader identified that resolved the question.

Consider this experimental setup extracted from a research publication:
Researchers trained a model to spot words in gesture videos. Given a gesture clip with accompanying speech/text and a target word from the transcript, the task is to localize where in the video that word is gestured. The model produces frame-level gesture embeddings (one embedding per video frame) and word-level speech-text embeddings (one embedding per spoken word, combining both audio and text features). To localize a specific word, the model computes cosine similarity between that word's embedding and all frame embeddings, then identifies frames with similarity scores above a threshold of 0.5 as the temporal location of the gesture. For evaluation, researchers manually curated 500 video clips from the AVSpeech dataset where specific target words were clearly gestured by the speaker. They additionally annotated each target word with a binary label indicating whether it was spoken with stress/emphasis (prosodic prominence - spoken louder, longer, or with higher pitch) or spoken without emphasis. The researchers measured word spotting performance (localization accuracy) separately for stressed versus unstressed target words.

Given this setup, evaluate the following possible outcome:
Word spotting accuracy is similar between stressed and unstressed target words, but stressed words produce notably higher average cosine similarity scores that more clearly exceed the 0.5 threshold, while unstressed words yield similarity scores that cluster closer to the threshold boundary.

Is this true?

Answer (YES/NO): NO